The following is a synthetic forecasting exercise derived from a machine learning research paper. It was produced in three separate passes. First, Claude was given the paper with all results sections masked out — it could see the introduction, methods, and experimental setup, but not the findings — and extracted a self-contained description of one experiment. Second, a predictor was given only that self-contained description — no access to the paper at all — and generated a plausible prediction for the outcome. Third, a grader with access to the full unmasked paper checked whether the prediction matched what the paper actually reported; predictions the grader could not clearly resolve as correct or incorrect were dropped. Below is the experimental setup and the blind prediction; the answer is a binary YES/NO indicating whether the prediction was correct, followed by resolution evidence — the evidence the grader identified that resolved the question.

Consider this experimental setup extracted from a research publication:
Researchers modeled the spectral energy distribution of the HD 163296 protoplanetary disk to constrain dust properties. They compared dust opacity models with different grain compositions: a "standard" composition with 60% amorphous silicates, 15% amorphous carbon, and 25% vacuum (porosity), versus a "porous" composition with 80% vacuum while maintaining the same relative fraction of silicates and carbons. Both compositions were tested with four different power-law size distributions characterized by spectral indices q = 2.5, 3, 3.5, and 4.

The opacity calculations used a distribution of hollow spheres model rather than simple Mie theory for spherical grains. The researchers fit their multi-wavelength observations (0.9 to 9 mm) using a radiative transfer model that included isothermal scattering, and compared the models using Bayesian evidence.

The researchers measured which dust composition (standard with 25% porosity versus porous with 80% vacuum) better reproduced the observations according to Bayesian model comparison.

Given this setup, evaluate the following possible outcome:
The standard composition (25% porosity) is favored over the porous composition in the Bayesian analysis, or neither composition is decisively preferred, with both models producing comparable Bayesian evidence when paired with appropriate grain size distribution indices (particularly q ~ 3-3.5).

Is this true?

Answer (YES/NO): YES